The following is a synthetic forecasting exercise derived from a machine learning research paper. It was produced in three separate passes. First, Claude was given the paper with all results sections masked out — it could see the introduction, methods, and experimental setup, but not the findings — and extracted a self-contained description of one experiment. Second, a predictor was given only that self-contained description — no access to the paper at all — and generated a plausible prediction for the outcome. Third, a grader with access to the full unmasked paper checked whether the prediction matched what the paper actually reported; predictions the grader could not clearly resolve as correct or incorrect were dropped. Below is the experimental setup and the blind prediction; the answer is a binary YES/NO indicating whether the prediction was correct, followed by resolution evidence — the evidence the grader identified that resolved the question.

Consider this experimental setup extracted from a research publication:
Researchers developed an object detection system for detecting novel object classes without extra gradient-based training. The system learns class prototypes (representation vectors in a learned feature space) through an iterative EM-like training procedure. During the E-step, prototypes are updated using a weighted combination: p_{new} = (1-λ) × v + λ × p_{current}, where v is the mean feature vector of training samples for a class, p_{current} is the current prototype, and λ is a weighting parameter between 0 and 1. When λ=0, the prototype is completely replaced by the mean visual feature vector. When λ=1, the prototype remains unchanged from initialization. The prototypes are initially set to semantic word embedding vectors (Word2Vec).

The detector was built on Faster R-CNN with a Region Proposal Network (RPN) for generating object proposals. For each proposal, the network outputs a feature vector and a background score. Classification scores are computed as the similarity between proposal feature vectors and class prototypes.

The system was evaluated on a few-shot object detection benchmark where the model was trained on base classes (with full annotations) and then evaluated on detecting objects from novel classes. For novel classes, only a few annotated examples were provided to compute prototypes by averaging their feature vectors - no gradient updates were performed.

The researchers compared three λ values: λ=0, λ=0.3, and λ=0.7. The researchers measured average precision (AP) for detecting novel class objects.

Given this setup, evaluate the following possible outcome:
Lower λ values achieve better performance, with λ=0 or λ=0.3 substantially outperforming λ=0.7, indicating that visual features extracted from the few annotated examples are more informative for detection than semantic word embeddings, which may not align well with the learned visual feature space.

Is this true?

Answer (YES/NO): NO